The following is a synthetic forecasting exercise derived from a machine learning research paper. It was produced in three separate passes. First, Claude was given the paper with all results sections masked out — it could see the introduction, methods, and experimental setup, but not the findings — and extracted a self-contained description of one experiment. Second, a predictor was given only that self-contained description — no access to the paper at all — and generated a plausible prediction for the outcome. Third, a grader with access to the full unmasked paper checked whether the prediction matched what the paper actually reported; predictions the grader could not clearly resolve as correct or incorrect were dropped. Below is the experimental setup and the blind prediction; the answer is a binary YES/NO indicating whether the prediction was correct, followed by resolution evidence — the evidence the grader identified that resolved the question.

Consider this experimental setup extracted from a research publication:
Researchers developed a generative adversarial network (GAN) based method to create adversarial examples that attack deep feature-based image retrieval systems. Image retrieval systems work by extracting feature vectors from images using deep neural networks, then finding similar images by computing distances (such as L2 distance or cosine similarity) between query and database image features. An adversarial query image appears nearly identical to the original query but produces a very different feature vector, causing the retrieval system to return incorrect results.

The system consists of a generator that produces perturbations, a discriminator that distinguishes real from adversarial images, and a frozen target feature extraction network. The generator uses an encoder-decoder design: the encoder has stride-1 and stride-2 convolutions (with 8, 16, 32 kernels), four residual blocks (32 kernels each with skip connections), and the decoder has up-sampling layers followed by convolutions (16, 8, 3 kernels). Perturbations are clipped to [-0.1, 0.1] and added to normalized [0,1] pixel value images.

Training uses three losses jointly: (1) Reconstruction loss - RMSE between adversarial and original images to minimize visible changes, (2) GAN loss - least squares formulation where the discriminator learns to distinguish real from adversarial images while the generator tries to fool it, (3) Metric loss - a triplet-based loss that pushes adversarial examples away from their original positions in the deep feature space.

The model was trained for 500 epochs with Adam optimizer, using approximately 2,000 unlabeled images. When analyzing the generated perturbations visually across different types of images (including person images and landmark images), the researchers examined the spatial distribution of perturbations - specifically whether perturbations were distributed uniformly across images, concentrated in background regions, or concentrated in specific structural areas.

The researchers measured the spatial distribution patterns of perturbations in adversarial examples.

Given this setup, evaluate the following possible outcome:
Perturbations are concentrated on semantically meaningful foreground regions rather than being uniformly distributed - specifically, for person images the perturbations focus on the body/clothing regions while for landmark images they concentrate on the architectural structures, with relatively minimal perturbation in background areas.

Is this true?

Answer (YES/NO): YES